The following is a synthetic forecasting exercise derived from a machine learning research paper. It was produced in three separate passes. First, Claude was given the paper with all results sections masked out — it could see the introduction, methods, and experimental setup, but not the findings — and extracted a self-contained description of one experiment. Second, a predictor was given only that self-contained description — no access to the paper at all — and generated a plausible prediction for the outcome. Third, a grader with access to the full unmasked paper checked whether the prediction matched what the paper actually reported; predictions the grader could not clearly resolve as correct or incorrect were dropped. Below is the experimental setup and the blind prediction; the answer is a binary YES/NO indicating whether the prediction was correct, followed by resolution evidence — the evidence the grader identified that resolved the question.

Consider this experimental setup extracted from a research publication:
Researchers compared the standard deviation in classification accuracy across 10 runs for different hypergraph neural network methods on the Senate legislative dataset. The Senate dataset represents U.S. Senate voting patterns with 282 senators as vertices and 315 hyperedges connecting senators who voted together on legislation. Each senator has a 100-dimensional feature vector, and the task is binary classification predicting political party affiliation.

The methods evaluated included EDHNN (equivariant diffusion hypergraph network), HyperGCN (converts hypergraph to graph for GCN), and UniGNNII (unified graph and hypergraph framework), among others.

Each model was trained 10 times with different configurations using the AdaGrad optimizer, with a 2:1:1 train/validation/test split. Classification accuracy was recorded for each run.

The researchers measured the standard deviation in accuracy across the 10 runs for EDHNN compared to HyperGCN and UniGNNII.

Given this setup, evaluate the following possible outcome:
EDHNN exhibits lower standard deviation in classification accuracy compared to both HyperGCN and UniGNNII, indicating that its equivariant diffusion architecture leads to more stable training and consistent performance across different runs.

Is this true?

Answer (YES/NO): YES